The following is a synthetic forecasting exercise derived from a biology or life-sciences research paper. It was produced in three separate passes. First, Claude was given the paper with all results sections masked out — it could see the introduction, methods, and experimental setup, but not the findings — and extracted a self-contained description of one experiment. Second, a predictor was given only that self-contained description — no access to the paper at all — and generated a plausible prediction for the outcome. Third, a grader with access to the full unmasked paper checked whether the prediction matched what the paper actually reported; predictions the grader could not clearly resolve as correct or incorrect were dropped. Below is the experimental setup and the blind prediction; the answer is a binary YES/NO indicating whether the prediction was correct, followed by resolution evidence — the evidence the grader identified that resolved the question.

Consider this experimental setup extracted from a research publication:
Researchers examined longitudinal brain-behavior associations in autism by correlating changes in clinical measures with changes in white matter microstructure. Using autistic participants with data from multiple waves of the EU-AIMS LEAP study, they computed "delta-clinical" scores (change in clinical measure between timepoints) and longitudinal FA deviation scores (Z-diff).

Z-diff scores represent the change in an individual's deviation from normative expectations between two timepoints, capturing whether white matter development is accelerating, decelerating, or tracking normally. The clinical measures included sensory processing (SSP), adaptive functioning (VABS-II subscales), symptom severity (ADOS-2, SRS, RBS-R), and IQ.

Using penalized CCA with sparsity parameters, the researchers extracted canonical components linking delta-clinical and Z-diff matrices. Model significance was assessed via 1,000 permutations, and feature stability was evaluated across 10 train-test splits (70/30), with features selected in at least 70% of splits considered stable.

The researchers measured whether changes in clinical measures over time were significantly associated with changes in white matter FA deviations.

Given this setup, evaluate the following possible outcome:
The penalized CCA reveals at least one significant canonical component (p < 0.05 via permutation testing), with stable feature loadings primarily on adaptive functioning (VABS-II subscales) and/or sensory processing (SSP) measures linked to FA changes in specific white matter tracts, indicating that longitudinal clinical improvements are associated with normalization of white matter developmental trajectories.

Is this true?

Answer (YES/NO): NO